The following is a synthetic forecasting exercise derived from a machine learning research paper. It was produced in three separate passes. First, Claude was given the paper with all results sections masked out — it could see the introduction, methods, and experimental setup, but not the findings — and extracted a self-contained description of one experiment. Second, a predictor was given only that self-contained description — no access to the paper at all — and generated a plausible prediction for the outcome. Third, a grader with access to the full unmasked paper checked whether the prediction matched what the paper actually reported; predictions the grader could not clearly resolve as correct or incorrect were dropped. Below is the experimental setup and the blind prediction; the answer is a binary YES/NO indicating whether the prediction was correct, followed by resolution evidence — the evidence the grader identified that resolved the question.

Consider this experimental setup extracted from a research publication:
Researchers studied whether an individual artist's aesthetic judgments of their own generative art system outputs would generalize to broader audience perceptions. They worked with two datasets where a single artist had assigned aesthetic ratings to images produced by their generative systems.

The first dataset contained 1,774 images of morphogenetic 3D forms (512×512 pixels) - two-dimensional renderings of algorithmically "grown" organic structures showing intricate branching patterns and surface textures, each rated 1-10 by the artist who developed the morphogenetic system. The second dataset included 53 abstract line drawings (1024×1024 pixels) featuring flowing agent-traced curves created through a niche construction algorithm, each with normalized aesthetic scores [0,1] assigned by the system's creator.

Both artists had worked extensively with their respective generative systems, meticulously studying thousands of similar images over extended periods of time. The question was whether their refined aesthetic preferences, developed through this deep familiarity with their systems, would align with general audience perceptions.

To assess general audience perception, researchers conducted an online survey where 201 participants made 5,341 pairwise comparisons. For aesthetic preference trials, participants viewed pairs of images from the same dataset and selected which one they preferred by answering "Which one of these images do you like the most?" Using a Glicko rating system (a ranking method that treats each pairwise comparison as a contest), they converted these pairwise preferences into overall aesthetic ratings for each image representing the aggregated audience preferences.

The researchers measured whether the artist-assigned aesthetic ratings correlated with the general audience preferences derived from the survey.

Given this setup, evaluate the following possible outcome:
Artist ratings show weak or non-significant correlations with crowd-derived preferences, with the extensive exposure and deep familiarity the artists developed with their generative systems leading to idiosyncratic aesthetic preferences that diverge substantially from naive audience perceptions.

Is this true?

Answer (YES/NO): YES